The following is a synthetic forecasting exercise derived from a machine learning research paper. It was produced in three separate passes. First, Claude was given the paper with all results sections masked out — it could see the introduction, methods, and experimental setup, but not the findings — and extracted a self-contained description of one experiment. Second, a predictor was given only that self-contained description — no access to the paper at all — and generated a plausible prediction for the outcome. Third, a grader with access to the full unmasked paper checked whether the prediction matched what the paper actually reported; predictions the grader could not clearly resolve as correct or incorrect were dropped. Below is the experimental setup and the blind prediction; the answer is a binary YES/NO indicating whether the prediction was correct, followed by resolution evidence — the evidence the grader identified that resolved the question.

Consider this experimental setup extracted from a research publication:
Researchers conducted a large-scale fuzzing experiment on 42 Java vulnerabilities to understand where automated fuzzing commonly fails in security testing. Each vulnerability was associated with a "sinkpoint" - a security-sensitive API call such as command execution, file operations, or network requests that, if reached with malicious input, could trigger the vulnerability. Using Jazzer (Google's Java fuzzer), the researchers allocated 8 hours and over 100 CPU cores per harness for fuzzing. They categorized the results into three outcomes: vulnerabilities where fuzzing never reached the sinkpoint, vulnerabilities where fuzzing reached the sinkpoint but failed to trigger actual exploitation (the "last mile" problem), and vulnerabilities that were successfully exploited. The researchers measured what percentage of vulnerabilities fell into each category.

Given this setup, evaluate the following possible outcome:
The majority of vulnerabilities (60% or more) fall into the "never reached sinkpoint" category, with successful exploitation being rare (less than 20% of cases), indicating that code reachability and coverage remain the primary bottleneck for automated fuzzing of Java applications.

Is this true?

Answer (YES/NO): NO